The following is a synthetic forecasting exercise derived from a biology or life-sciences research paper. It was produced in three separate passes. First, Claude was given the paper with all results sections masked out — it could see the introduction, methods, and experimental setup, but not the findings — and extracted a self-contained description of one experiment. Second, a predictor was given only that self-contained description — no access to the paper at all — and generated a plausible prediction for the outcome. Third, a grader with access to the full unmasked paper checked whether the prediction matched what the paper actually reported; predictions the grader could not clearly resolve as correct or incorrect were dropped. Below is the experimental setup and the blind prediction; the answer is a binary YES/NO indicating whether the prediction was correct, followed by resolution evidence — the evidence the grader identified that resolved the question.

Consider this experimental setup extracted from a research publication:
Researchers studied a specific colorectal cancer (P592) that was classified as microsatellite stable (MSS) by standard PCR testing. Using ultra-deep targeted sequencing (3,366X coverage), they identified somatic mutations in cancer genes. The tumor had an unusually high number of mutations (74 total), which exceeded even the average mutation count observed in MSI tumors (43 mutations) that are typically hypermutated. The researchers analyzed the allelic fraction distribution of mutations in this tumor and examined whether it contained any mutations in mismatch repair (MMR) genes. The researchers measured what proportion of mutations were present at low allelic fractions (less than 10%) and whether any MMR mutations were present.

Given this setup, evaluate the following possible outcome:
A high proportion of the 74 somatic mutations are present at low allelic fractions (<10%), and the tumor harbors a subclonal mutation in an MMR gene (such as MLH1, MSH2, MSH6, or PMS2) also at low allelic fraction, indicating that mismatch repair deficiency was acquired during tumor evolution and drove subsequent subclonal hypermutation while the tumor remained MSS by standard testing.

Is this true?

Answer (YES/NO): YES